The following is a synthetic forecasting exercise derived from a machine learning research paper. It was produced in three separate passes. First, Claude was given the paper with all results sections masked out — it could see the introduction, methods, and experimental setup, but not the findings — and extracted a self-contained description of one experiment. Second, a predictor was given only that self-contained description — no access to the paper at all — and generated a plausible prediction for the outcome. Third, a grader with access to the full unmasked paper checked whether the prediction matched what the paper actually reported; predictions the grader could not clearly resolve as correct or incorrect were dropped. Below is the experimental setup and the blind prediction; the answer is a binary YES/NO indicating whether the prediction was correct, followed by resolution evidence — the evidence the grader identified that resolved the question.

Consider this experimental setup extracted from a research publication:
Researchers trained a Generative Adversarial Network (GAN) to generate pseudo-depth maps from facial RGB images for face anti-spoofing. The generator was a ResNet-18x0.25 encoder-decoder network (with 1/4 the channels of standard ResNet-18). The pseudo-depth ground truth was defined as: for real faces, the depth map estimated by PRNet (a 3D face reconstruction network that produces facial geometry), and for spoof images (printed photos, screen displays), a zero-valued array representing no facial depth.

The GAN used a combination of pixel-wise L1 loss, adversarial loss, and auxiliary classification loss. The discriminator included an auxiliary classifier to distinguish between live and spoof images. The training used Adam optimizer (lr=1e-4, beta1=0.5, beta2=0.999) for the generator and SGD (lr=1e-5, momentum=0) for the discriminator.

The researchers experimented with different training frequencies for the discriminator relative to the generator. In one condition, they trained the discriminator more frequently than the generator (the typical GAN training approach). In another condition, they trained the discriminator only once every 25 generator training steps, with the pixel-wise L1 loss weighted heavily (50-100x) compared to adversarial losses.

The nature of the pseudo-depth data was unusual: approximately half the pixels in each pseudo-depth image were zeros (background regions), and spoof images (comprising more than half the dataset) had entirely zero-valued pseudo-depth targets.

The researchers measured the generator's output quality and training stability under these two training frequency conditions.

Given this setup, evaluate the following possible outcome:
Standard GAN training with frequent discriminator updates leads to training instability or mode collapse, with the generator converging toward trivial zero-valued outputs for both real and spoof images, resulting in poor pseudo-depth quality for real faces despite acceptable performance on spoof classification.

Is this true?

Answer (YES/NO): YES